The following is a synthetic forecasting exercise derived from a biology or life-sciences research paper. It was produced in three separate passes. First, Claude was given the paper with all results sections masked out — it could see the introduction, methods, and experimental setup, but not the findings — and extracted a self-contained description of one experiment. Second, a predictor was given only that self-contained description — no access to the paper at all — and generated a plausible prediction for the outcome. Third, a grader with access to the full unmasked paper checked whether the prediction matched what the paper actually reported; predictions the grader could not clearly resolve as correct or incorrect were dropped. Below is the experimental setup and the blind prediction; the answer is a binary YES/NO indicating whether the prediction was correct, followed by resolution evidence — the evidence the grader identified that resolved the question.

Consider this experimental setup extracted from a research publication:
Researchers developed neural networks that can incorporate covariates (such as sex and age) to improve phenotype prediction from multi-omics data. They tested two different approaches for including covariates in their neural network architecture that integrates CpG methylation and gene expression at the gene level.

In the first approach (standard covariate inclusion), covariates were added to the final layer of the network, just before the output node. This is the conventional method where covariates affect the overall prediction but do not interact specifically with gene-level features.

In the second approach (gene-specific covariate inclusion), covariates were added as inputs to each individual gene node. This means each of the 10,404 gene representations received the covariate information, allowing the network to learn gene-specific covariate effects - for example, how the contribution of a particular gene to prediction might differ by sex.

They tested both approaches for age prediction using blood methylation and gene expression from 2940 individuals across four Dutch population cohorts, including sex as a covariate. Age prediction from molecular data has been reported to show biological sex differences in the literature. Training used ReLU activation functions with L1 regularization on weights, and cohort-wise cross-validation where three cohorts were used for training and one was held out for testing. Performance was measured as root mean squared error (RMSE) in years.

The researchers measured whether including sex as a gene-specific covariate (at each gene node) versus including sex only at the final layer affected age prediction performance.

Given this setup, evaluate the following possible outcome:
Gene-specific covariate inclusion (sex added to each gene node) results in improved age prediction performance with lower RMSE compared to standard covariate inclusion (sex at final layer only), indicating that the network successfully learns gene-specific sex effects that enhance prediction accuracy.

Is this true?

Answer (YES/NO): NO